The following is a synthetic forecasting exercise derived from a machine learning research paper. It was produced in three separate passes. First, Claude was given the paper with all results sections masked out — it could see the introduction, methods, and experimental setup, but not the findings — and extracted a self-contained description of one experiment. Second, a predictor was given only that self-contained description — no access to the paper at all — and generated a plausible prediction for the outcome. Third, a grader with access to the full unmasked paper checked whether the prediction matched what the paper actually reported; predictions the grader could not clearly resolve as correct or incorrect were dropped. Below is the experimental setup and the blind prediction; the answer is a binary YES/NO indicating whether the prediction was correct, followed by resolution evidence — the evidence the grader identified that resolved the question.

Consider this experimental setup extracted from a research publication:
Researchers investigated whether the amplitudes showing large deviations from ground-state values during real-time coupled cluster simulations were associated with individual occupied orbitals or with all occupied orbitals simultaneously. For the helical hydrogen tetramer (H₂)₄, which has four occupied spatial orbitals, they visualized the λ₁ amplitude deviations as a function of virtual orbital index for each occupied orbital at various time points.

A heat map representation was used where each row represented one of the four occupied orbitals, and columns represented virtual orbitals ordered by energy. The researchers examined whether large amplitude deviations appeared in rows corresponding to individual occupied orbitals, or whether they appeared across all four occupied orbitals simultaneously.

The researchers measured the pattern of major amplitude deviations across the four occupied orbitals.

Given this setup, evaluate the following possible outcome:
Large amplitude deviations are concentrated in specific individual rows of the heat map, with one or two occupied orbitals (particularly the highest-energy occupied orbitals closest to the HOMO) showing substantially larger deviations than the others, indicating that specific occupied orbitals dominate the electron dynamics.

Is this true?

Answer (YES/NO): NO